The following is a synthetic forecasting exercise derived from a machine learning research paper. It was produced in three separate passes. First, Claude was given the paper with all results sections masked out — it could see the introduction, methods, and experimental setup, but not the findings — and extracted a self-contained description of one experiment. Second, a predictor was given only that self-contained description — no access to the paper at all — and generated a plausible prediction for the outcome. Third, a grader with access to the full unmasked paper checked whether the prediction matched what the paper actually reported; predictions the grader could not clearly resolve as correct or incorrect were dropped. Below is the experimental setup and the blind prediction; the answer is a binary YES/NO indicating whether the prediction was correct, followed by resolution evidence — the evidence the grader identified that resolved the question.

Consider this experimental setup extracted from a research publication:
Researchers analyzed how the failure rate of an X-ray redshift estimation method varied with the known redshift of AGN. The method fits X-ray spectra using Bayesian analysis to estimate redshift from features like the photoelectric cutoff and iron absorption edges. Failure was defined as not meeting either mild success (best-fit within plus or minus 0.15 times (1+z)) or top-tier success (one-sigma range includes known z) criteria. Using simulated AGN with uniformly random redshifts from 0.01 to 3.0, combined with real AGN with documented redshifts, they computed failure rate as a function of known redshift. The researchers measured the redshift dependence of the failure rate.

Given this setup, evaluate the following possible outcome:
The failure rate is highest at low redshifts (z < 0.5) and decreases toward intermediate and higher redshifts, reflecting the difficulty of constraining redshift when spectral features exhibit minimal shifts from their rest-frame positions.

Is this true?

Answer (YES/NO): NO